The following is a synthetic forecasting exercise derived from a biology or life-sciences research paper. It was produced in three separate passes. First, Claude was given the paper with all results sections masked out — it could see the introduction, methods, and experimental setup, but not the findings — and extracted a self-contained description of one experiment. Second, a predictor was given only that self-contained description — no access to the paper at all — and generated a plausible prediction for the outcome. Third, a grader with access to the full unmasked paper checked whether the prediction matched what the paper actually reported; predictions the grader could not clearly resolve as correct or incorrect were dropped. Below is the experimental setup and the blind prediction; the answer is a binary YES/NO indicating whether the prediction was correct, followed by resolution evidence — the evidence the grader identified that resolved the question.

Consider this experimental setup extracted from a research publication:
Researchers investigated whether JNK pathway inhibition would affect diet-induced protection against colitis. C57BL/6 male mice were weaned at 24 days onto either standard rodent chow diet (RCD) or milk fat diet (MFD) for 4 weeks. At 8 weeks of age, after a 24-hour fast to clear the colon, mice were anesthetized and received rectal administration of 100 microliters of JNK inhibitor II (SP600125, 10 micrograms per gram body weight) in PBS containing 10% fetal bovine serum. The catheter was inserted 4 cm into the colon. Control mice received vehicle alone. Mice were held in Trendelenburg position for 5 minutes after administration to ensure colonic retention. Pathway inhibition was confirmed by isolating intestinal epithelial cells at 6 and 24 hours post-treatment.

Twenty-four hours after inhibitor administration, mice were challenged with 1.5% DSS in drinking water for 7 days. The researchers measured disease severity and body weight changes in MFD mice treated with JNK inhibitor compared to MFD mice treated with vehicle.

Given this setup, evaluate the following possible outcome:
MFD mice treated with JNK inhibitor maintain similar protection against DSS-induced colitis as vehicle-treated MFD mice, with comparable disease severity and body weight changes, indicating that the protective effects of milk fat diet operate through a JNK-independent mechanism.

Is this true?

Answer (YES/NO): NO